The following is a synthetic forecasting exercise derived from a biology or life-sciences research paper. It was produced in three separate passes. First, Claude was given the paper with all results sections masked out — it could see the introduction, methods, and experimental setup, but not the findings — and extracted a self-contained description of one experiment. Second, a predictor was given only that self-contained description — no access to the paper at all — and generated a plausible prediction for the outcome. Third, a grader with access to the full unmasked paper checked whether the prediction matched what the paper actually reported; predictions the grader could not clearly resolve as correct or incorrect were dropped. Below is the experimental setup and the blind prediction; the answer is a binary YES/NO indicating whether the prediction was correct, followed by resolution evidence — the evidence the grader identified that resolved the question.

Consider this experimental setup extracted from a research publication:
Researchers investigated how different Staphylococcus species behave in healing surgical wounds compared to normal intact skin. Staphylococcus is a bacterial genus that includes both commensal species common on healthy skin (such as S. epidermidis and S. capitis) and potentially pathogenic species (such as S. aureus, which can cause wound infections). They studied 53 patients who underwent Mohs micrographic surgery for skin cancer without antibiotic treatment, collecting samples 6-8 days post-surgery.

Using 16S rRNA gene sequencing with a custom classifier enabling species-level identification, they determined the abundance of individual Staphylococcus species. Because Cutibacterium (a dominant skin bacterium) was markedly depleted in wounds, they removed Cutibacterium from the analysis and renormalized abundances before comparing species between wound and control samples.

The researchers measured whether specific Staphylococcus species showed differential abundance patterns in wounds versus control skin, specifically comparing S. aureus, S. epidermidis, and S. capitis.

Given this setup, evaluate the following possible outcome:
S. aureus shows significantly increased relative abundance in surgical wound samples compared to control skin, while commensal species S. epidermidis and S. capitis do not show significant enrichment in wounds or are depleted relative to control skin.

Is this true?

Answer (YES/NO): YES